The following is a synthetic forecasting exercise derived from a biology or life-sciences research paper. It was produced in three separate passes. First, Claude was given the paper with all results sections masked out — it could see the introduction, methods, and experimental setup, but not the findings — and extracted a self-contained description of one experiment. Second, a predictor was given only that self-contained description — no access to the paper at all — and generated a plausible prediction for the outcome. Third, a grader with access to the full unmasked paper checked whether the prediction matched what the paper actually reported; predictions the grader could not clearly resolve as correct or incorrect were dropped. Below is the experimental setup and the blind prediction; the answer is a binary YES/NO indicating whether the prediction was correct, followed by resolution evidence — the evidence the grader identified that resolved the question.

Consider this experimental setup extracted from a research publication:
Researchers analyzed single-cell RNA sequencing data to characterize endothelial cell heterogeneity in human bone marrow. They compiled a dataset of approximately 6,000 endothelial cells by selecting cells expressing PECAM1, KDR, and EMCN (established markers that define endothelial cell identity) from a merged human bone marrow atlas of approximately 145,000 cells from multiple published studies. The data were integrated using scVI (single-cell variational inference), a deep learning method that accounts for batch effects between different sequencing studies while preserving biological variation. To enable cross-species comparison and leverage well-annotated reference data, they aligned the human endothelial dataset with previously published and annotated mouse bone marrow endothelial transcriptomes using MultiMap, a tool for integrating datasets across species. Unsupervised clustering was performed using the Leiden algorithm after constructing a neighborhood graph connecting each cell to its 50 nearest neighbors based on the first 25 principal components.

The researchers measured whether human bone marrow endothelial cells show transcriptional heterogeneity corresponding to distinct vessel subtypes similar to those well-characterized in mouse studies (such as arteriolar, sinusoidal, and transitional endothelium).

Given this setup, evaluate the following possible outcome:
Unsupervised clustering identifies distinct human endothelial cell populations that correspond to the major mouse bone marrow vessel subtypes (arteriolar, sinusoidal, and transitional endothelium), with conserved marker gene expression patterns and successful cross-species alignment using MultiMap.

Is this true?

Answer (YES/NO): NO